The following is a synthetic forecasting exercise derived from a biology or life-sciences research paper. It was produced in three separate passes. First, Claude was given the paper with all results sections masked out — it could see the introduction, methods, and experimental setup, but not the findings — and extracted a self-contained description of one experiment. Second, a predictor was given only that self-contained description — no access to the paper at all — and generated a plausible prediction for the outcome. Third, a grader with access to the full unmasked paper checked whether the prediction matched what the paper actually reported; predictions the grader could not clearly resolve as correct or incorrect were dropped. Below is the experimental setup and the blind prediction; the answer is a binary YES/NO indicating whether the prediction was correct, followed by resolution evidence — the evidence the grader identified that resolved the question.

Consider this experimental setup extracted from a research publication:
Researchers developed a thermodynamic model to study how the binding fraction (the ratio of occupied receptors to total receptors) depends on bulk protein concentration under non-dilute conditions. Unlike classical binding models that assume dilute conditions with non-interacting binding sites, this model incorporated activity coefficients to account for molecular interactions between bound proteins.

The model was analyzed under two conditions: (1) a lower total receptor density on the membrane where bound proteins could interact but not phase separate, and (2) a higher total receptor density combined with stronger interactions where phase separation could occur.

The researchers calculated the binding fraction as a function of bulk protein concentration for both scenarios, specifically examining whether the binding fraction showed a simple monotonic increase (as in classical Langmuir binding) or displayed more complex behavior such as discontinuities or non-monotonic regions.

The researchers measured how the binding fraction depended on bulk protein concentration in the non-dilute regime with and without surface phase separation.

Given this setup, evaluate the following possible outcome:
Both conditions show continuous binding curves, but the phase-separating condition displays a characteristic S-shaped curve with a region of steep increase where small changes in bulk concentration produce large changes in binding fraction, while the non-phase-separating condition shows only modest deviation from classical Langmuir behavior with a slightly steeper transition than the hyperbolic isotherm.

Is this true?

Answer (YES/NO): NO